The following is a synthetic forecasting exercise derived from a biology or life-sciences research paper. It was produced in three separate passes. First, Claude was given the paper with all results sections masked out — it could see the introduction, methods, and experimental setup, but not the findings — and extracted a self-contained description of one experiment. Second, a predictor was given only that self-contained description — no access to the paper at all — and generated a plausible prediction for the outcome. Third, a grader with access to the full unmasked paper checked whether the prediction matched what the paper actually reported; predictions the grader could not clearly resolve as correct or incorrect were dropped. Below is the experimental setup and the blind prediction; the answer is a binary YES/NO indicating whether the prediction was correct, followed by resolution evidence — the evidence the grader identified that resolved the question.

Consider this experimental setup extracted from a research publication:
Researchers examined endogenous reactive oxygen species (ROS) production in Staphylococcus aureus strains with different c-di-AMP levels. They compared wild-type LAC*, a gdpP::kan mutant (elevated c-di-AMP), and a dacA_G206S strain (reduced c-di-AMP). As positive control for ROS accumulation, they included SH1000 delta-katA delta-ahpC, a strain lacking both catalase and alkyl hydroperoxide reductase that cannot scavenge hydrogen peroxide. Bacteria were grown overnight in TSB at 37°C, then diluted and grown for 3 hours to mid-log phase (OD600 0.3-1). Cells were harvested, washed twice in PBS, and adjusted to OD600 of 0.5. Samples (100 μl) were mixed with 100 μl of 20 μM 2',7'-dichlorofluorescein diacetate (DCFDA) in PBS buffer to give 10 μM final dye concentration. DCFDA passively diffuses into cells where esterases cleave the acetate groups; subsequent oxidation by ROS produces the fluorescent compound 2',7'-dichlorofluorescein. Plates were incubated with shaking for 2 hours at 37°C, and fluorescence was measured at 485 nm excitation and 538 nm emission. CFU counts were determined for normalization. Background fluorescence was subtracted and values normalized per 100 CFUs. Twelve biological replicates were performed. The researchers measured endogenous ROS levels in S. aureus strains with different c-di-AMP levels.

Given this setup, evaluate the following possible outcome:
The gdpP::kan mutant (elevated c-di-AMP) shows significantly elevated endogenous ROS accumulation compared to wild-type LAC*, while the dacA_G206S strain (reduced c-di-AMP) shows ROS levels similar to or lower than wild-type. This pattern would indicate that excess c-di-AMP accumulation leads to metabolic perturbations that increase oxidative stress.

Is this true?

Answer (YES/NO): NO